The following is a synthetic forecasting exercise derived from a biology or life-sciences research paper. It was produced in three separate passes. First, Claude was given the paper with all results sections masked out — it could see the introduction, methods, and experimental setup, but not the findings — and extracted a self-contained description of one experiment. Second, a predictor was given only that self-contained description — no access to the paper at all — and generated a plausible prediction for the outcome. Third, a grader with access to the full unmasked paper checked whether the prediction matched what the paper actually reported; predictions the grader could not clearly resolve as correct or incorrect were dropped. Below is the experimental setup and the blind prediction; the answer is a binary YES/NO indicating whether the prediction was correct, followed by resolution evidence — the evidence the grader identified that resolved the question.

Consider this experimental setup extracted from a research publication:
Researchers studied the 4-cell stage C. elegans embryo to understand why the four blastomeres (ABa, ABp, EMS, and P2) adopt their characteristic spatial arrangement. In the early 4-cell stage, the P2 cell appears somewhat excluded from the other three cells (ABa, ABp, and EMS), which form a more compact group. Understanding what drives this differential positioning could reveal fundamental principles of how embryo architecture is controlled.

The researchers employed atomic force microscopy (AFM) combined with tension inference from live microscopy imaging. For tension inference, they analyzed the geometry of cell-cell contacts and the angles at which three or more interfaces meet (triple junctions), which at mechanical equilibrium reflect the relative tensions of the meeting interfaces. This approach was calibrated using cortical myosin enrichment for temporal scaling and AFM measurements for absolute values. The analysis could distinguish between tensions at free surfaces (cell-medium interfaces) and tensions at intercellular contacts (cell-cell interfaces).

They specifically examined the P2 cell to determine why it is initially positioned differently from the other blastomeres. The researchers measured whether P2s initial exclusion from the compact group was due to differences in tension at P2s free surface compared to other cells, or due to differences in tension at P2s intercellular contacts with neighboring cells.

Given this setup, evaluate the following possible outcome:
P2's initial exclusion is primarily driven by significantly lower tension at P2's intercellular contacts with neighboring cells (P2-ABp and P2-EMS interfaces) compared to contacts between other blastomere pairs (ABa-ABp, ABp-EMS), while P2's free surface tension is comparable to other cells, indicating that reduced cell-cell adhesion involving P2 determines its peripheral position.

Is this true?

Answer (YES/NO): NO